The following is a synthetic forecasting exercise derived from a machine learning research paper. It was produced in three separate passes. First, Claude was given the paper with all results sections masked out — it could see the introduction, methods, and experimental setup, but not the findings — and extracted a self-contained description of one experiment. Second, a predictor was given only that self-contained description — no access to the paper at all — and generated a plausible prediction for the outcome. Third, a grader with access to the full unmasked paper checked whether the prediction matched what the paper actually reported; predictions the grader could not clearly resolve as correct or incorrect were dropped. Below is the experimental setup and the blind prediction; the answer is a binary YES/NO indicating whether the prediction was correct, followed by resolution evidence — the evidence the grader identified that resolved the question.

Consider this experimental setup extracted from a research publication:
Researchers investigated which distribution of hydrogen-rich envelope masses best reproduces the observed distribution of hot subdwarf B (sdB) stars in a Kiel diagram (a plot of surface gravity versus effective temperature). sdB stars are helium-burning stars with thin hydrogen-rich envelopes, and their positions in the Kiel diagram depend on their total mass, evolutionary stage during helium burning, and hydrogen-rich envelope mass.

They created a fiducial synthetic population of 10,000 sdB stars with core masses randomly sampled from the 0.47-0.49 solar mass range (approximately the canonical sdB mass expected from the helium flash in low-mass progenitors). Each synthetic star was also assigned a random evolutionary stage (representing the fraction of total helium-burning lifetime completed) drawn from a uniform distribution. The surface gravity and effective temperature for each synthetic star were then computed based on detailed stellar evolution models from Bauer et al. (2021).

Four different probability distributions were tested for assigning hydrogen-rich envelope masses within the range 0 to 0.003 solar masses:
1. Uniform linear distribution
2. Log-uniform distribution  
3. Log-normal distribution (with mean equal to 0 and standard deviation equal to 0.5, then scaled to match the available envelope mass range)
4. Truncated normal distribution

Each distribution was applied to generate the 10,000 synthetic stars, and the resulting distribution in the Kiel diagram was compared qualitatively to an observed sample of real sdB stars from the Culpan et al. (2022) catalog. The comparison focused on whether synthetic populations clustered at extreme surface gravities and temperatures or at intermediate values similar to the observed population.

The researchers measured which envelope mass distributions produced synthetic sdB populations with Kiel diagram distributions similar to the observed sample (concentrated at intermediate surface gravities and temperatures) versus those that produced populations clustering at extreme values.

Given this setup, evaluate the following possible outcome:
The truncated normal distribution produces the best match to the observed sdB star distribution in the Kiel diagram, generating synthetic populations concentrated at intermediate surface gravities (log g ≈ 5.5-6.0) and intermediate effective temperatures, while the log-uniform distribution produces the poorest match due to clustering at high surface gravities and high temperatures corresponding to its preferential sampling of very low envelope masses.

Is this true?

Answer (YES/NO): NO